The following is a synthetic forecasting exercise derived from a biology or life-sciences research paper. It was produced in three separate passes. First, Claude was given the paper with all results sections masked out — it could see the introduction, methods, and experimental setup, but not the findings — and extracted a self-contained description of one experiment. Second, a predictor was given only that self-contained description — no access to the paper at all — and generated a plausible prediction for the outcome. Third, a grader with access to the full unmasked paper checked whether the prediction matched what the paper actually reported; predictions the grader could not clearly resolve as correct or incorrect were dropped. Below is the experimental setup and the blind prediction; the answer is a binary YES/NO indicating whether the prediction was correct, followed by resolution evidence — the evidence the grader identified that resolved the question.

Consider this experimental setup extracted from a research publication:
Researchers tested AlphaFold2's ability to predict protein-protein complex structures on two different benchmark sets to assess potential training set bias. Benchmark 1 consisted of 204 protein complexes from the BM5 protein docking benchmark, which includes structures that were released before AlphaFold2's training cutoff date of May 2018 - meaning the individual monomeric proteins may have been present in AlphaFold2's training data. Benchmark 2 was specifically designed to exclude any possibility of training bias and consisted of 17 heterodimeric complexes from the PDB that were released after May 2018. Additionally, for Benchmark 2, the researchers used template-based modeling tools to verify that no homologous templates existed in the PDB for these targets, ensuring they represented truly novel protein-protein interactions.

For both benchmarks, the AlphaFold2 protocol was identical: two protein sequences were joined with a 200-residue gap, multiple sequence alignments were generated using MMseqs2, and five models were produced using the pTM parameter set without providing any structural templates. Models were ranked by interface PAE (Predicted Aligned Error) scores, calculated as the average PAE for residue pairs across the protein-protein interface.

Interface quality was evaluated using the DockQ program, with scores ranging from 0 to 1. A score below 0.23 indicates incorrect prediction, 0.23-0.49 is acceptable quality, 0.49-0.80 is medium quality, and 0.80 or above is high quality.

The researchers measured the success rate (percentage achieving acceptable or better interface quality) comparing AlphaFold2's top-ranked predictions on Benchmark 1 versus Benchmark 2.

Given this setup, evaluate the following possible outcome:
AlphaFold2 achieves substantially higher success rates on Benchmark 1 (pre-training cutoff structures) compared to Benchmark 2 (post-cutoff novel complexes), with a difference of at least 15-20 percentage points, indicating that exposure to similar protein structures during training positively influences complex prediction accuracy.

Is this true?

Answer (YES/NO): NO